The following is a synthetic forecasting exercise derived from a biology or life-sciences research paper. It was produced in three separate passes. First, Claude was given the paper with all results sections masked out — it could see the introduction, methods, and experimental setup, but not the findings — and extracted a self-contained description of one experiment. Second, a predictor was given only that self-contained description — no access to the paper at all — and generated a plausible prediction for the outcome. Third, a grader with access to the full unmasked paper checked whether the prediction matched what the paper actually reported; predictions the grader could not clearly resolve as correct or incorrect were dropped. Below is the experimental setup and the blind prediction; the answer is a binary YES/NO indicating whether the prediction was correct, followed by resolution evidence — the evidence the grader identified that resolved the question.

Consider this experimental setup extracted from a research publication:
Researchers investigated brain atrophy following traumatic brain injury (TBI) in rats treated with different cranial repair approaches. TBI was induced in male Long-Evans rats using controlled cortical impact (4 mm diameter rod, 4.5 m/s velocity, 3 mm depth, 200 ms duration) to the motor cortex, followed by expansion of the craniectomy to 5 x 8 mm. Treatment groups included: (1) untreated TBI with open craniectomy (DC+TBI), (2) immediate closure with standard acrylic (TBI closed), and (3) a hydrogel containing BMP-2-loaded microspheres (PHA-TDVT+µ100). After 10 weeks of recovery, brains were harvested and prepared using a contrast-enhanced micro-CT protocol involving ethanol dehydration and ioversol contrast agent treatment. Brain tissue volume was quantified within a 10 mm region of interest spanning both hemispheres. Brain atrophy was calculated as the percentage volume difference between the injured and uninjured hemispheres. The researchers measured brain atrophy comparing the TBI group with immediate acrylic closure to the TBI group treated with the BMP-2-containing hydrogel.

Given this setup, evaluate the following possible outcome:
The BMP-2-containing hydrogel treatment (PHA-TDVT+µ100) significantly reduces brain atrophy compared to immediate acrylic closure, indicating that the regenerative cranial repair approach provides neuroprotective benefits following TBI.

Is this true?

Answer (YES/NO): NO